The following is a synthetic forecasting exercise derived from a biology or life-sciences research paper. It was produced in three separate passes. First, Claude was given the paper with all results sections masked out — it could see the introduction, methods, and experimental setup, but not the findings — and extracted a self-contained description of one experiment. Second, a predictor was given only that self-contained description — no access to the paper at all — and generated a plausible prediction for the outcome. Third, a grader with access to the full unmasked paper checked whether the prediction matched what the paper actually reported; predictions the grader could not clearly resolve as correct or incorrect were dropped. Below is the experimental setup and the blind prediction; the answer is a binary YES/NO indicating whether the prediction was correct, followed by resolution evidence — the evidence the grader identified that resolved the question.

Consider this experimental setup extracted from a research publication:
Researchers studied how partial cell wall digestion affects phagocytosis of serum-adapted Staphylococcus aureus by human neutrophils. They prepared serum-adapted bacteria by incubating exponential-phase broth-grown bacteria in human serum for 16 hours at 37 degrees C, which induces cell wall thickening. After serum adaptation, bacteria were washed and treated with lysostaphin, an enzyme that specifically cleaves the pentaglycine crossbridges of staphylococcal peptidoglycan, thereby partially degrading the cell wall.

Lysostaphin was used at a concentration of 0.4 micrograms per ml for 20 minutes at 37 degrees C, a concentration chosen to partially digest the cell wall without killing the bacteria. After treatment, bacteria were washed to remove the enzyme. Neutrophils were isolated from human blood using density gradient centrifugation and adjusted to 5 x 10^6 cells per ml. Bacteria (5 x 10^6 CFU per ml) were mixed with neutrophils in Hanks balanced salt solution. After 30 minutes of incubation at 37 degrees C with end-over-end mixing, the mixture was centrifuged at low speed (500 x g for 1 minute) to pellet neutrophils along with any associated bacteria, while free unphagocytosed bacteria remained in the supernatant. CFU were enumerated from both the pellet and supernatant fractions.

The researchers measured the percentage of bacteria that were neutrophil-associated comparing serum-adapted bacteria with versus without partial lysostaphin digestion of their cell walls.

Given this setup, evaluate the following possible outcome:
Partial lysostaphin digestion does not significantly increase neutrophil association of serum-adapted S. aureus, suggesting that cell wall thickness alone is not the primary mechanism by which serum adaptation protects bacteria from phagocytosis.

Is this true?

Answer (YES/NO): NO